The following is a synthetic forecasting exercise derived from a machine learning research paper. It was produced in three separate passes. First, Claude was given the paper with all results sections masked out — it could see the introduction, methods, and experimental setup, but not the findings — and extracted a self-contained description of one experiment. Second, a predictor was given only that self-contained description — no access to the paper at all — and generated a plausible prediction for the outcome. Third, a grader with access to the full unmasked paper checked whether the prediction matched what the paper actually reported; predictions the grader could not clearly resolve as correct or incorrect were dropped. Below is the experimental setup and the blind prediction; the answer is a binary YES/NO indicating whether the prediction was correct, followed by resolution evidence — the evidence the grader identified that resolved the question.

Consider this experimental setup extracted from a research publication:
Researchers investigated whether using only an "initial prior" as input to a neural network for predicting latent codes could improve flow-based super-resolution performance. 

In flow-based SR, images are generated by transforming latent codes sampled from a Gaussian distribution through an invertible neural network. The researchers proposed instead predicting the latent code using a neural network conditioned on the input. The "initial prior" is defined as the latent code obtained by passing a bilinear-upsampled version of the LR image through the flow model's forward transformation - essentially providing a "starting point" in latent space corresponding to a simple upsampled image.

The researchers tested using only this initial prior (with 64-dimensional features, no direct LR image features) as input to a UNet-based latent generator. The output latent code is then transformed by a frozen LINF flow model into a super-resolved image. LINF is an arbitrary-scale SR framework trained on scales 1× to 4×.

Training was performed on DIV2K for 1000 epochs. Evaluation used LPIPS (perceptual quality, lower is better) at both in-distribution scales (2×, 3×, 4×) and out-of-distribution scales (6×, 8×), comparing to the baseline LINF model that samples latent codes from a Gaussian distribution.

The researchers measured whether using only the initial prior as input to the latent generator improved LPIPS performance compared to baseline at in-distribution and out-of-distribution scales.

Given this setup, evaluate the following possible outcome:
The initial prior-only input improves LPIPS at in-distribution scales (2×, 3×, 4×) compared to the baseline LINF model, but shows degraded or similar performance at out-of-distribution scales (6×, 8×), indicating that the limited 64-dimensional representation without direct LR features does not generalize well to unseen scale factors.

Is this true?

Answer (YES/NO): NO